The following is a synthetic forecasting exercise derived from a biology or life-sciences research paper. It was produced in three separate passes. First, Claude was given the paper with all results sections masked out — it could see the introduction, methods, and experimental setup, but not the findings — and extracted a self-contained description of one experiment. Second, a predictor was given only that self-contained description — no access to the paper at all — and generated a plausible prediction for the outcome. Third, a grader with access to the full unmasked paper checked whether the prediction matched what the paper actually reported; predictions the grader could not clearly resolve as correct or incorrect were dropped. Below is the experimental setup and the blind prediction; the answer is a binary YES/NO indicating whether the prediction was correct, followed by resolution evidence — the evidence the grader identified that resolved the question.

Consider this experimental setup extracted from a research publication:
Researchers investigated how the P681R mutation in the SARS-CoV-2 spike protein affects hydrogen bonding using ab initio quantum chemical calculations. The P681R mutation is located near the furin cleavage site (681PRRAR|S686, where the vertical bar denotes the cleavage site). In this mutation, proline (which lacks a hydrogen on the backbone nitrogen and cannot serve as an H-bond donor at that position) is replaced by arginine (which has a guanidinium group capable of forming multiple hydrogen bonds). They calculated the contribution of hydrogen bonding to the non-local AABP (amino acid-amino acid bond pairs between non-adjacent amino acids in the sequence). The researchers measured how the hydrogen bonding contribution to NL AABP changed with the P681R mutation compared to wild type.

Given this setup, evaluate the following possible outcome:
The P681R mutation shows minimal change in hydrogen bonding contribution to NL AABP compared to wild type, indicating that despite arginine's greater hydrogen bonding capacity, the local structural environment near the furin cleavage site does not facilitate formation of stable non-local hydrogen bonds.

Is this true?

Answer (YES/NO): NO